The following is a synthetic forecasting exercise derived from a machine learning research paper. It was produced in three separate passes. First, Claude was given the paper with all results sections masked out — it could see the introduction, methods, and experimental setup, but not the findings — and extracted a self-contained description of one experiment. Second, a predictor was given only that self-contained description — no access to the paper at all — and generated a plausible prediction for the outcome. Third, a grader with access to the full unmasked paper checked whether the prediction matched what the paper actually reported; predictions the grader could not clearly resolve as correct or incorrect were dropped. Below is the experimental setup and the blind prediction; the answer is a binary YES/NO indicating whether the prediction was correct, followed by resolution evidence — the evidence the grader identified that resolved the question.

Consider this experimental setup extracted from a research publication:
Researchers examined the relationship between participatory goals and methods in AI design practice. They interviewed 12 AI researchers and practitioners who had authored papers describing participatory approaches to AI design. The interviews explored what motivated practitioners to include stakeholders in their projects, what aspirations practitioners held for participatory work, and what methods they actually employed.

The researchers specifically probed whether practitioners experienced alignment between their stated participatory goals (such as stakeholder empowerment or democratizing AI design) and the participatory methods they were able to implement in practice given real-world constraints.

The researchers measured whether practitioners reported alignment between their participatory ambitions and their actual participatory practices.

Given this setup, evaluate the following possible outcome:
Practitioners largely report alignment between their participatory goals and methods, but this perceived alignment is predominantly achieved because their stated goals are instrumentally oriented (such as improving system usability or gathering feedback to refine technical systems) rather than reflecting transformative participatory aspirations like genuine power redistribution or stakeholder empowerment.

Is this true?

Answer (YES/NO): NO